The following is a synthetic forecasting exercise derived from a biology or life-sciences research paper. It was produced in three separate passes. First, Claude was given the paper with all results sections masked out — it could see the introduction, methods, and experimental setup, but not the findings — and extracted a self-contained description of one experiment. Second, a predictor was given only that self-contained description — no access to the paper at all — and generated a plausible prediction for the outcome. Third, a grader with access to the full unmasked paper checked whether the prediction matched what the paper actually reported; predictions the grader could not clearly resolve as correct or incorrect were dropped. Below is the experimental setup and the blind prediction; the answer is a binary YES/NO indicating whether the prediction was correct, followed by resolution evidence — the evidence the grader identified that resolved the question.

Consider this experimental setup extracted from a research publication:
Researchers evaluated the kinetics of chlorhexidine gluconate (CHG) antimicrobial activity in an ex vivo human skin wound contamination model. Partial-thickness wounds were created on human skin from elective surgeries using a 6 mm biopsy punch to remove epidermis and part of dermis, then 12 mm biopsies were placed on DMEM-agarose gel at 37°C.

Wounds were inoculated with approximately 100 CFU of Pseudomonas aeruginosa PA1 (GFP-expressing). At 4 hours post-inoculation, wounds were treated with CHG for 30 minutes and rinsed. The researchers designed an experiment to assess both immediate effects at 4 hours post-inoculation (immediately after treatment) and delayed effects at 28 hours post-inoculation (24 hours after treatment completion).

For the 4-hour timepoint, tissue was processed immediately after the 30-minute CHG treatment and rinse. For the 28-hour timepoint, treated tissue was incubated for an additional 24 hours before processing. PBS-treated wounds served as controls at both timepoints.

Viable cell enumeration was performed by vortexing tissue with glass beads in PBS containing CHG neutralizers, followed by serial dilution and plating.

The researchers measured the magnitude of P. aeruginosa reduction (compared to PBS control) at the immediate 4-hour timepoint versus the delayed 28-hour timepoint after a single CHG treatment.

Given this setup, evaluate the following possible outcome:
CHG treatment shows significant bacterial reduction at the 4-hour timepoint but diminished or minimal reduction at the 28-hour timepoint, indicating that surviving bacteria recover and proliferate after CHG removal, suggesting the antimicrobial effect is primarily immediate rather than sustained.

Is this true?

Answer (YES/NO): YES